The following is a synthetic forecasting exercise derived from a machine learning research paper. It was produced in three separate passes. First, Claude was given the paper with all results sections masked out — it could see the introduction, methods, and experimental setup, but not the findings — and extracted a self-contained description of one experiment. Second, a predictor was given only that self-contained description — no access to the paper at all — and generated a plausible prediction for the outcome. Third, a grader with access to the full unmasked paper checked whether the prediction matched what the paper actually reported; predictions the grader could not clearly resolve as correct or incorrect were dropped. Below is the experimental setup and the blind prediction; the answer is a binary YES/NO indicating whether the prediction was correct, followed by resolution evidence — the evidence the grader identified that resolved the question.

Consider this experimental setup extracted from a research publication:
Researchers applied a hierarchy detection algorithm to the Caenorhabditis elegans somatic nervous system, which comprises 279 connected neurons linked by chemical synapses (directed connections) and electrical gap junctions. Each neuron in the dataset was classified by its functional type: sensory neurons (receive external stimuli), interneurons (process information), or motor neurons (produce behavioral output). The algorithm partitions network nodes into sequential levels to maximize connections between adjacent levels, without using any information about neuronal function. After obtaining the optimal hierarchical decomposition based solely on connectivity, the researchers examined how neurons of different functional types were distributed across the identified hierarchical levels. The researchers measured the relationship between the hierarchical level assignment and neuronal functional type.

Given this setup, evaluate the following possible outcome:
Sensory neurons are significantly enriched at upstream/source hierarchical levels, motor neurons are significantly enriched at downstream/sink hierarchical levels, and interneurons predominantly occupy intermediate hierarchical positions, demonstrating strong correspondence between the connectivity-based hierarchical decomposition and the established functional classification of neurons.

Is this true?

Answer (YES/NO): YES